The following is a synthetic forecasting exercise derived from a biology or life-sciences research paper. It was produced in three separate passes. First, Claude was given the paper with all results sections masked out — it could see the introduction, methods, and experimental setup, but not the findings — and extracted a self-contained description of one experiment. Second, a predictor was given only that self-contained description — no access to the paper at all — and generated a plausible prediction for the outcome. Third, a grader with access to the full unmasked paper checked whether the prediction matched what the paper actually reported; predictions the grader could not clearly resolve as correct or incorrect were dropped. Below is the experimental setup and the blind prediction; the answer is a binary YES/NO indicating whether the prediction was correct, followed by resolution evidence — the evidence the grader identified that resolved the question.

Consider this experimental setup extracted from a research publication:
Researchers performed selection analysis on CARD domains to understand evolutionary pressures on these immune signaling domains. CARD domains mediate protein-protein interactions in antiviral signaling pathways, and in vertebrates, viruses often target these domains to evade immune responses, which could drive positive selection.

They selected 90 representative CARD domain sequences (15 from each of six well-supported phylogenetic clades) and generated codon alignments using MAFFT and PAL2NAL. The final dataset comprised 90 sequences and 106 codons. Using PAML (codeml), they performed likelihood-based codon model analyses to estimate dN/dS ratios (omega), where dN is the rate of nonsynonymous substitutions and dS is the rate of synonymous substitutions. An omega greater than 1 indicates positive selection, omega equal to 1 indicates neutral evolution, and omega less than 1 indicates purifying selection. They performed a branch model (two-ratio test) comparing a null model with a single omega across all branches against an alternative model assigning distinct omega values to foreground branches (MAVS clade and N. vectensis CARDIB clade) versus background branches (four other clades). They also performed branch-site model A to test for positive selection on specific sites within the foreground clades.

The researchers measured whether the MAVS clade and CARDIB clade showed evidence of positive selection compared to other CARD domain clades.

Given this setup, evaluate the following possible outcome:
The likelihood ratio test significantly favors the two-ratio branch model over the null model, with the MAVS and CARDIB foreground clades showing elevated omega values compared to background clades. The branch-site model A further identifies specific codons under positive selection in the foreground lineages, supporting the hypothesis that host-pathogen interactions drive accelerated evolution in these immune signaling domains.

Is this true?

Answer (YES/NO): NO